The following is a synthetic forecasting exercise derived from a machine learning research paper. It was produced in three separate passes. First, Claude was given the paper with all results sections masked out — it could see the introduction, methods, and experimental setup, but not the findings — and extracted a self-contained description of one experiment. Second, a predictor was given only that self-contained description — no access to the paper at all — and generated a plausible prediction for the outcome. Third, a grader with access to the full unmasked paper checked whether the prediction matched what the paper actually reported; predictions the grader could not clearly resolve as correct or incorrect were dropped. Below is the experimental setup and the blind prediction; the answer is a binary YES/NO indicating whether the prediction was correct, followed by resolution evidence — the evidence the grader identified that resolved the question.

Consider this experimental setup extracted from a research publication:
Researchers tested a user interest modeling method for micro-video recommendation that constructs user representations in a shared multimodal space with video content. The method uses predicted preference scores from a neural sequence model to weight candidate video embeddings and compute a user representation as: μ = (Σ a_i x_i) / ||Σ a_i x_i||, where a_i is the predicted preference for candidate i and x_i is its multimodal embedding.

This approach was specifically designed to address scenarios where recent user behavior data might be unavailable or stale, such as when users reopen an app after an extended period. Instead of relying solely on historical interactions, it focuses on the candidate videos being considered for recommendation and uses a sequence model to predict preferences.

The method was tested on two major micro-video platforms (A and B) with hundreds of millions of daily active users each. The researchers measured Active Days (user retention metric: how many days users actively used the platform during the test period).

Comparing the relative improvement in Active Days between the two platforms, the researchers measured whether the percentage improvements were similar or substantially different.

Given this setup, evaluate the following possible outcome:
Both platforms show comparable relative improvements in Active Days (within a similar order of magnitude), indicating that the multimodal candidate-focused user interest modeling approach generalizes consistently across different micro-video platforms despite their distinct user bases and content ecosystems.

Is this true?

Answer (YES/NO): YES